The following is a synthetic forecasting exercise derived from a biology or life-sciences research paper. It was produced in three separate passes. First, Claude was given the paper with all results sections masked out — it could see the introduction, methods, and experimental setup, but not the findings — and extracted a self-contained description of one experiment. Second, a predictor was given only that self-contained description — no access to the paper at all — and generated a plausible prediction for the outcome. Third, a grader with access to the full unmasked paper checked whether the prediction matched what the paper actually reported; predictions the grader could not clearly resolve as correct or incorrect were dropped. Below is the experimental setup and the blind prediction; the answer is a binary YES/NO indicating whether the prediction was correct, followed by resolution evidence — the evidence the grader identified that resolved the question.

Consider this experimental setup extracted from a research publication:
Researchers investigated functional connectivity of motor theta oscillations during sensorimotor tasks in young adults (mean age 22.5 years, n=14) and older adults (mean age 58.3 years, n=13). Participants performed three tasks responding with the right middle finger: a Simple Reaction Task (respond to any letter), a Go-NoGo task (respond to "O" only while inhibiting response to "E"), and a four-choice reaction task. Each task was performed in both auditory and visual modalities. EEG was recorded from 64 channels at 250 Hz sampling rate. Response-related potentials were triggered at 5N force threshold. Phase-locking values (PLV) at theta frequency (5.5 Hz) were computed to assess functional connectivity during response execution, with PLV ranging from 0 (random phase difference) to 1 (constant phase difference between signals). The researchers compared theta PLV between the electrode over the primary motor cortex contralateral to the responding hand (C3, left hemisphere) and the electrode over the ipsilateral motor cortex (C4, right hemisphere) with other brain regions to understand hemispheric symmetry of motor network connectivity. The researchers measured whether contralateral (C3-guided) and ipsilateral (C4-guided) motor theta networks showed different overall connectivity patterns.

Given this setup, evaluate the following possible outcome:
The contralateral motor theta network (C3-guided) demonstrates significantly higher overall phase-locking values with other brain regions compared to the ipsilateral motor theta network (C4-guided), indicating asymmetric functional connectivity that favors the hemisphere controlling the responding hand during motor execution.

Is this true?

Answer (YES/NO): YES